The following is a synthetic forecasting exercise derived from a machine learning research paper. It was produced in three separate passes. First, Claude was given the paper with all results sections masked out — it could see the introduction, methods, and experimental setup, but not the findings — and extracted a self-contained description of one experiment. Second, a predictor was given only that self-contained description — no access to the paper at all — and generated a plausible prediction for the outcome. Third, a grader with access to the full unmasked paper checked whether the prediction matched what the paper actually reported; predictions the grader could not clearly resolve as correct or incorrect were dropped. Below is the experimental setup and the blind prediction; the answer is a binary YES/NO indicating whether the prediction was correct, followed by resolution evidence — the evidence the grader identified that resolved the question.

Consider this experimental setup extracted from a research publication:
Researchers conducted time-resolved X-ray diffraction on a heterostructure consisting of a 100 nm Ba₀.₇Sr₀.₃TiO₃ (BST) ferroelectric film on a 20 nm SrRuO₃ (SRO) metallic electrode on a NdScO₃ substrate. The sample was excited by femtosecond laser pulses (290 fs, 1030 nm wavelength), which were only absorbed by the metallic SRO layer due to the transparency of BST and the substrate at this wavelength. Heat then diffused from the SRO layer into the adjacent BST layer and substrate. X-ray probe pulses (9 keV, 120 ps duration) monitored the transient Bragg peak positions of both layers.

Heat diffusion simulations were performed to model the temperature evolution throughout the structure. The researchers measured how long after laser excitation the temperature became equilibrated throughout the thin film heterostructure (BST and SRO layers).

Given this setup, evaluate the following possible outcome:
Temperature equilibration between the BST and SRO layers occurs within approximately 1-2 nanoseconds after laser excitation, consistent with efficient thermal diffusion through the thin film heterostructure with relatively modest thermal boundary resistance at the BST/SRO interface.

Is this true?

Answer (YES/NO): YES